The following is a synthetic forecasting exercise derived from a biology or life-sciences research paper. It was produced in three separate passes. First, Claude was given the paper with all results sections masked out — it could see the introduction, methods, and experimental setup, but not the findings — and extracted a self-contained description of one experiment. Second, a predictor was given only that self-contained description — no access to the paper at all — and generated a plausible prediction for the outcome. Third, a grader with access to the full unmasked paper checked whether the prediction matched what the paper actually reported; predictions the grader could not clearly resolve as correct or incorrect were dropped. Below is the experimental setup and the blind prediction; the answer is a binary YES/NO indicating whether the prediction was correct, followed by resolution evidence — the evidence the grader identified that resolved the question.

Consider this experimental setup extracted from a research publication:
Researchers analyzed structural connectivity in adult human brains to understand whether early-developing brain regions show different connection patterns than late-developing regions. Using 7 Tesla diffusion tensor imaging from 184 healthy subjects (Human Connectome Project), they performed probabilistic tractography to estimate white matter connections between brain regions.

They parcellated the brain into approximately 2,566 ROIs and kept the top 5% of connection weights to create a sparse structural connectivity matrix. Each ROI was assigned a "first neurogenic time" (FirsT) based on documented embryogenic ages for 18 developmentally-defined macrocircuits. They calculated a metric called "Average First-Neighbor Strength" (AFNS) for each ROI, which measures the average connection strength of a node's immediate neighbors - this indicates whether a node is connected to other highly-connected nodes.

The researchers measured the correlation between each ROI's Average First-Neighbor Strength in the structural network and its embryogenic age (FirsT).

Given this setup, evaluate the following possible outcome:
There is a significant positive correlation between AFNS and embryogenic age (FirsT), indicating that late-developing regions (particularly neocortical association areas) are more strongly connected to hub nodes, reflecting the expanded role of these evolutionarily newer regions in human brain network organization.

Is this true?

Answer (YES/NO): NO